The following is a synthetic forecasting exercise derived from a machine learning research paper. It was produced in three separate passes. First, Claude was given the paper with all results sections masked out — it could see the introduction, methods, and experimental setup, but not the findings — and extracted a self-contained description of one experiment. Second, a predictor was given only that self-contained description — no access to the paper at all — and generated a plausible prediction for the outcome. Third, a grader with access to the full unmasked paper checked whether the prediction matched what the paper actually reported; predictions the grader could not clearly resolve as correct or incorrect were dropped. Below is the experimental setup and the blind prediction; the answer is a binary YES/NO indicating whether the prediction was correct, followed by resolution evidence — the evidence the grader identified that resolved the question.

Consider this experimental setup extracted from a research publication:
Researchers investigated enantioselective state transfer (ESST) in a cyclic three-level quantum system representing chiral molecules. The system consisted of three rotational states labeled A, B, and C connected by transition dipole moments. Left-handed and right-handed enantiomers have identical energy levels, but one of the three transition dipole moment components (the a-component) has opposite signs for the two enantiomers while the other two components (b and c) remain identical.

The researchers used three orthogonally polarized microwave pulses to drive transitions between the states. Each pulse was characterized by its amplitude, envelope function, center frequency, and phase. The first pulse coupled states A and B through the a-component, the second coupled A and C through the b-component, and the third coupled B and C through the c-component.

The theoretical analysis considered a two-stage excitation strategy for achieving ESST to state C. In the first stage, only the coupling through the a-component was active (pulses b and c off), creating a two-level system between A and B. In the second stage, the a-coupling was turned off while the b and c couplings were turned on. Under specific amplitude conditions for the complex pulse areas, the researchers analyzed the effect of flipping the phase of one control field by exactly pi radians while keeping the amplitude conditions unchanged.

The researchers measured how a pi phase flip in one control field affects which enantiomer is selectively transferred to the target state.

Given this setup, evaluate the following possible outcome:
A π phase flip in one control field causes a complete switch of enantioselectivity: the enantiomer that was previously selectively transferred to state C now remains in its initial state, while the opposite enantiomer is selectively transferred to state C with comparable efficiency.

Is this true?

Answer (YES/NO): YES